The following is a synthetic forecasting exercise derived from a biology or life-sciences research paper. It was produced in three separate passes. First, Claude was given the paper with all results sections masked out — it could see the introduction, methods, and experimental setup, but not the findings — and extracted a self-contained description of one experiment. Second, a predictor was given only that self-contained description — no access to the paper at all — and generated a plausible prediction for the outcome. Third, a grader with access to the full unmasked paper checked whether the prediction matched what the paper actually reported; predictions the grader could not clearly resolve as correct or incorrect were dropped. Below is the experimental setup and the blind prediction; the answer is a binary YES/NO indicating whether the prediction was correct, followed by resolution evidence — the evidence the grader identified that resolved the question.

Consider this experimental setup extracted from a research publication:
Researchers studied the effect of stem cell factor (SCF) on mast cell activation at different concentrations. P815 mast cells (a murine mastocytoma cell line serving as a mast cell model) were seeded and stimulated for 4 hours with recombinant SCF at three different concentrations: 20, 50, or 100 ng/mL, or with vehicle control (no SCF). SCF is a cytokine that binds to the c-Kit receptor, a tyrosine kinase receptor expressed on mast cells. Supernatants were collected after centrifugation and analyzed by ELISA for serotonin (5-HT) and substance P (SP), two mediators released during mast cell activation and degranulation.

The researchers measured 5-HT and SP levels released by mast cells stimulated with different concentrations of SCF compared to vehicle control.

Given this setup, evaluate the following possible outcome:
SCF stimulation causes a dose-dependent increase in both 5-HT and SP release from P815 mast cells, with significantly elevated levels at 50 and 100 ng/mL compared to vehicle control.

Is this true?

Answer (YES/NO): NO